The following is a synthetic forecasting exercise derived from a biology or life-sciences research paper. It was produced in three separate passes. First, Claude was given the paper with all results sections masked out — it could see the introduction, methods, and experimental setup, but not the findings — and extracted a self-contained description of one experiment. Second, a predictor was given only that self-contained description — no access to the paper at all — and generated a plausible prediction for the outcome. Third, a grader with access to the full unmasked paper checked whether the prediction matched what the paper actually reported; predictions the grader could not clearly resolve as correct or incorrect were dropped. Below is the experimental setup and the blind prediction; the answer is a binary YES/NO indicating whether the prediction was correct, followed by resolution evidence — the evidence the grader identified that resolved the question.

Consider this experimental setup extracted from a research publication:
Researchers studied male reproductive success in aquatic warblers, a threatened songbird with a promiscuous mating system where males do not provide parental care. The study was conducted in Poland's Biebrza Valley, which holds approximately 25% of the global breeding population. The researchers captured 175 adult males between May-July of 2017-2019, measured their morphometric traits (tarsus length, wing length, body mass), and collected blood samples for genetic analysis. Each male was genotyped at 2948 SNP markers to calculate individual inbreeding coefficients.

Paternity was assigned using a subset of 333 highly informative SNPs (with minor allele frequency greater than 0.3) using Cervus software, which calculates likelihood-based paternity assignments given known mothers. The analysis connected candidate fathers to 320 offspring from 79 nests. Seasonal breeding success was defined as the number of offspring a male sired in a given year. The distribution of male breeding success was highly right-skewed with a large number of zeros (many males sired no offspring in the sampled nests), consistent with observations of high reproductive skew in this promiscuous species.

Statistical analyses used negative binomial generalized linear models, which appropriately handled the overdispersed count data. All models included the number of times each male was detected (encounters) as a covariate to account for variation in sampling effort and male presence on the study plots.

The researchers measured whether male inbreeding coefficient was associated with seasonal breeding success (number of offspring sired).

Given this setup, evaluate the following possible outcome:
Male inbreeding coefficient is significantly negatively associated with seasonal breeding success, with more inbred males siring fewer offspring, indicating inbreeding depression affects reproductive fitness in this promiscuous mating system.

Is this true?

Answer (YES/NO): NO